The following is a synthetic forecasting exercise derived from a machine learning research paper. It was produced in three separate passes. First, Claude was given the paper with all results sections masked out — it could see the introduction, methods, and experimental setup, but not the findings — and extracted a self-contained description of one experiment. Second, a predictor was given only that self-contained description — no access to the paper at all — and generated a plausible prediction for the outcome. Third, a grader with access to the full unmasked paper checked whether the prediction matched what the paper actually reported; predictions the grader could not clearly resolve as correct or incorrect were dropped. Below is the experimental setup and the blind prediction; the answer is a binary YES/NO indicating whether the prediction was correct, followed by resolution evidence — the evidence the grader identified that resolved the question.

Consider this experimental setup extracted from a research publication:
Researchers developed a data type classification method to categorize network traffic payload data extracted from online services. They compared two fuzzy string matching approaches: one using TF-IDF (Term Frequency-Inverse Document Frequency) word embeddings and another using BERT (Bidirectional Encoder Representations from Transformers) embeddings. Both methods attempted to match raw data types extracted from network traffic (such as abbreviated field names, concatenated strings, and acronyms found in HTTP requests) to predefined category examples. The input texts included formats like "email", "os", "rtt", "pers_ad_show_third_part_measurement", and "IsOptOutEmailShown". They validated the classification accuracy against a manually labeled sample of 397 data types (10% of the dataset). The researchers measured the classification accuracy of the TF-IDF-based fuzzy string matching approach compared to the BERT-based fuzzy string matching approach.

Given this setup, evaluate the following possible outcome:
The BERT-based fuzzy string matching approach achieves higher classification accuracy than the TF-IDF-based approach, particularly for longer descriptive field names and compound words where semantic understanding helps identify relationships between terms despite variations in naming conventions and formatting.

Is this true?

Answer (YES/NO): NO